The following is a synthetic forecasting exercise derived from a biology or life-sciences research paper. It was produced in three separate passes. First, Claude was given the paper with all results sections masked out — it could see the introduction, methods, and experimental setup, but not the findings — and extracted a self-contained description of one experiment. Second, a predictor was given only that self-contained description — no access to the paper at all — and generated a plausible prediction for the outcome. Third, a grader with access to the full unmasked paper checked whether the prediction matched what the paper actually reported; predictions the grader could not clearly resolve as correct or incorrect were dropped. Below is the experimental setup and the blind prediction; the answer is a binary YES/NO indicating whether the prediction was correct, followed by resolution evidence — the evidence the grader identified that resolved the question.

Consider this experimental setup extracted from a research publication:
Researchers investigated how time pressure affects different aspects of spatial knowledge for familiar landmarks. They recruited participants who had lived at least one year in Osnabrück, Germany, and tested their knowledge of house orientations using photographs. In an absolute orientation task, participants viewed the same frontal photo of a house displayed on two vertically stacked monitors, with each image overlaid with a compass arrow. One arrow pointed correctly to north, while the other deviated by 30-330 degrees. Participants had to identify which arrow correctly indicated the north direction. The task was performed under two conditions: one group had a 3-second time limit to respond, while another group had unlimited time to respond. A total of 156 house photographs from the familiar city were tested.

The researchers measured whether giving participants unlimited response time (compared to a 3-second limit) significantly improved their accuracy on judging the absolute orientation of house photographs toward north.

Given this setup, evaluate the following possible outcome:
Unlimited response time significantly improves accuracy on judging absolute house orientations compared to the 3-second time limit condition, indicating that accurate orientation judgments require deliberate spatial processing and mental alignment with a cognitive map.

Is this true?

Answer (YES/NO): YES